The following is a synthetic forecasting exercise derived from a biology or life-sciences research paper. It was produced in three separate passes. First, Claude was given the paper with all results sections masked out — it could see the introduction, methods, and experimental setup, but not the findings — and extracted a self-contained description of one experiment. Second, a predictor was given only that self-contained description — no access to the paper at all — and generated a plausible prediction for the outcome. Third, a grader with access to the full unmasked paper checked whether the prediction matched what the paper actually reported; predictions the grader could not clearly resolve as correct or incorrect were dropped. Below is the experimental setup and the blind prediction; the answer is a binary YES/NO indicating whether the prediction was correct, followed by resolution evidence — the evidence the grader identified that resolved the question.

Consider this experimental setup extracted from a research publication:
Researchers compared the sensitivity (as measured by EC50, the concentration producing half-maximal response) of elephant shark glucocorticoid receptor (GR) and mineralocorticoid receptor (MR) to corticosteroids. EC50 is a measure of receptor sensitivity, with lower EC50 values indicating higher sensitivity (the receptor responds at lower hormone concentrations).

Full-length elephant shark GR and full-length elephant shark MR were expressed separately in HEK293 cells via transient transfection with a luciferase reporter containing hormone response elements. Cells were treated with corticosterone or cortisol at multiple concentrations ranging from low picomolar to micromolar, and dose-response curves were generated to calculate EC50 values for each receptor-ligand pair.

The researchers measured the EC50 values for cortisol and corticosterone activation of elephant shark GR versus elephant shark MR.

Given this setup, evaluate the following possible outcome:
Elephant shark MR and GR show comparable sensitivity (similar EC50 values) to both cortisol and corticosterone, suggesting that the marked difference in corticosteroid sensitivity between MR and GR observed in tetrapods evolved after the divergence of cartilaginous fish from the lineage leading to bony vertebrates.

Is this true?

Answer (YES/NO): NO